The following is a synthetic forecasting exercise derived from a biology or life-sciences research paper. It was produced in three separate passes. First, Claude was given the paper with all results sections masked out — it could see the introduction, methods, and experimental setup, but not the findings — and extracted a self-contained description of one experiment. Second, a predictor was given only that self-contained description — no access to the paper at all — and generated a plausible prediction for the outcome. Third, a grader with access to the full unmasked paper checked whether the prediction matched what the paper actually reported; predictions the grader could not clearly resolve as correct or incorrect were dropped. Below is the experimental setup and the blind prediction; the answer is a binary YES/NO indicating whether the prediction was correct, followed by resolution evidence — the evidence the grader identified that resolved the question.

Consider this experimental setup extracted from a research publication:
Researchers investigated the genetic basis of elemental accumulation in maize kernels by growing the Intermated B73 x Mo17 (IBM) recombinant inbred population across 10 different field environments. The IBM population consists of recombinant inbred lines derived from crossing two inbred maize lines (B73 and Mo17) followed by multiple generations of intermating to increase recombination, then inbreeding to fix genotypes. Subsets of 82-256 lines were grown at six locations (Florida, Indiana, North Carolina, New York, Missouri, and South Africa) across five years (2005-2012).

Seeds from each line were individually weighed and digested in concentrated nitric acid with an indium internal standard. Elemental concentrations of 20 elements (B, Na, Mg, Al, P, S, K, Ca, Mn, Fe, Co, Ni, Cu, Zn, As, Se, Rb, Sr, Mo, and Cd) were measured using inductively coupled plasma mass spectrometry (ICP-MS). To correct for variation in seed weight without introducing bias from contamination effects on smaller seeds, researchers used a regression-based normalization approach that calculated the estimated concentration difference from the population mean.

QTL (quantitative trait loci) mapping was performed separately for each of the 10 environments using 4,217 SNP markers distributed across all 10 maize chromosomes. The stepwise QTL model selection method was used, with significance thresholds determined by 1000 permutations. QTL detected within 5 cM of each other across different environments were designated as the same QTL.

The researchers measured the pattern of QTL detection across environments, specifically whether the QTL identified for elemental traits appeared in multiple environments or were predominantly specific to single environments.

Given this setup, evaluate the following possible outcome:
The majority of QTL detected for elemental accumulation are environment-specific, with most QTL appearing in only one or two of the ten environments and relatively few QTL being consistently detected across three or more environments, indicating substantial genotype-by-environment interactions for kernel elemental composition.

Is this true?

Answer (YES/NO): YES